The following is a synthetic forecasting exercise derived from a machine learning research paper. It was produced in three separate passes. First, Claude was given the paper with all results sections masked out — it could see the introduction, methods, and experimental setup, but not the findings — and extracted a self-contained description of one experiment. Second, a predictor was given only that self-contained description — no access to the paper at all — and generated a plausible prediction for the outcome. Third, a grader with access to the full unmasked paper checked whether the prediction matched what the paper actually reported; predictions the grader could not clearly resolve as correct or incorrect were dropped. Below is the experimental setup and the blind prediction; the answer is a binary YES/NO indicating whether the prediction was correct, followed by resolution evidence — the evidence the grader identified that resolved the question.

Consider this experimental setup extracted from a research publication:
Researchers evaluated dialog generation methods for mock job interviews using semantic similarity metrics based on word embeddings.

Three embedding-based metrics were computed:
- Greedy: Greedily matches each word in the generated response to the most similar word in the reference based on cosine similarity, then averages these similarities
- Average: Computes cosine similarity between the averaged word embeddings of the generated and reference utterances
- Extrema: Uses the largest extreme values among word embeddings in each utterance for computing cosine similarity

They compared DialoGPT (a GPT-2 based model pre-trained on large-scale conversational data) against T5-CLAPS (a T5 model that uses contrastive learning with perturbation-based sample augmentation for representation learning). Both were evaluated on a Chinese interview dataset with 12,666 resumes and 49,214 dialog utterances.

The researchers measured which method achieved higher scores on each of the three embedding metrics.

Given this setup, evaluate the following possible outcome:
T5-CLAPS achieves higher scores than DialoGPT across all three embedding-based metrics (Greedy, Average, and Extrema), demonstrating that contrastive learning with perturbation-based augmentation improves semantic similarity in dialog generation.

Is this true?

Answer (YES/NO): NO